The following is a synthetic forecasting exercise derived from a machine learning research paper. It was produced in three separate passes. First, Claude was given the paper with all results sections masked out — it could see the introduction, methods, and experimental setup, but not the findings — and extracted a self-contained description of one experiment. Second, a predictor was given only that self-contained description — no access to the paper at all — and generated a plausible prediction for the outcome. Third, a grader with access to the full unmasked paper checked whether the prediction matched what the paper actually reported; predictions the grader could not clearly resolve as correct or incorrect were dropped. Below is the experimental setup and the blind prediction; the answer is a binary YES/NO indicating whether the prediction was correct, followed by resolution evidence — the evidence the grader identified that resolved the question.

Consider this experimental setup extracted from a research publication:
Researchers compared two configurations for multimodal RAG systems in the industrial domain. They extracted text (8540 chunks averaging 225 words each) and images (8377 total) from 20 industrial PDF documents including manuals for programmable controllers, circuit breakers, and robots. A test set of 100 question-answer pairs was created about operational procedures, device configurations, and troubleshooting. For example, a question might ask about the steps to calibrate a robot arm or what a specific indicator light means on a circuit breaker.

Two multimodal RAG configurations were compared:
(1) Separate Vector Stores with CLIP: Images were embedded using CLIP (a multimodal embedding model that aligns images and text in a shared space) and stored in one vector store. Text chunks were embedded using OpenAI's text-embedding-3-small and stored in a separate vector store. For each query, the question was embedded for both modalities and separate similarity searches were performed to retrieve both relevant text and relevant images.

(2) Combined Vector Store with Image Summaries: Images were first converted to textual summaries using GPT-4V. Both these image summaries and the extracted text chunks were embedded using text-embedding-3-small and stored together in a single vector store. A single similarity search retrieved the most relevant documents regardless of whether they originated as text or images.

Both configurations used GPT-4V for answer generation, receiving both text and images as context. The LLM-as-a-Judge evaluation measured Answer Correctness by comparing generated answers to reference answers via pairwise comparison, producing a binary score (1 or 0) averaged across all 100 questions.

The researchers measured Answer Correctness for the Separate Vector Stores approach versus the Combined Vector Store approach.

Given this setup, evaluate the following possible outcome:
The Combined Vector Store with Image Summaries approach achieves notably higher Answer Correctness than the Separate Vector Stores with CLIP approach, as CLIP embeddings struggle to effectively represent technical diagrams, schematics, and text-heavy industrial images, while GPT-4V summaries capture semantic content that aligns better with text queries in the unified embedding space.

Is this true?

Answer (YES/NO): NO